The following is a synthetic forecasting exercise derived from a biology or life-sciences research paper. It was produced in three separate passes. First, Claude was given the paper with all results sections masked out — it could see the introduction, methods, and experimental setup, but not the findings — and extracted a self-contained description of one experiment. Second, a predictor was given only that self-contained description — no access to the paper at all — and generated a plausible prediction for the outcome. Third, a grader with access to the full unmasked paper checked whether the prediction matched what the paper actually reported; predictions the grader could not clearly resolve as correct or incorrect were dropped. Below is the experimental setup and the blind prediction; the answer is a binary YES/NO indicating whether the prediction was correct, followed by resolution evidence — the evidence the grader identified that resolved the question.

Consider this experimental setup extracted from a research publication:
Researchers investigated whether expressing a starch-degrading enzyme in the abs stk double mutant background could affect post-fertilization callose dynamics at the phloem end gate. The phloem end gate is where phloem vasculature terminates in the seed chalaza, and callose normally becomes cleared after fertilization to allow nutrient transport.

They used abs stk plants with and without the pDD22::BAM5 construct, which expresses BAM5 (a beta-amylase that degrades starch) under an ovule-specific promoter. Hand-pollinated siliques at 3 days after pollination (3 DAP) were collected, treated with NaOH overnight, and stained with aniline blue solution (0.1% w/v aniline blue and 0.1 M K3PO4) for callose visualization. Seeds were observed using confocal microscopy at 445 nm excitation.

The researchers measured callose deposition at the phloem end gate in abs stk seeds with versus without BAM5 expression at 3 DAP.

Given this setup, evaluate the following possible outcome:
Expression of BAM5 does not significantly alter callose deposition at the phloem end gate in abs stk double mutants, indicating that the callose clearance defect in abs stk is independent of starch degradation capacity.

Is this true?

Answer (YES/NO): YES